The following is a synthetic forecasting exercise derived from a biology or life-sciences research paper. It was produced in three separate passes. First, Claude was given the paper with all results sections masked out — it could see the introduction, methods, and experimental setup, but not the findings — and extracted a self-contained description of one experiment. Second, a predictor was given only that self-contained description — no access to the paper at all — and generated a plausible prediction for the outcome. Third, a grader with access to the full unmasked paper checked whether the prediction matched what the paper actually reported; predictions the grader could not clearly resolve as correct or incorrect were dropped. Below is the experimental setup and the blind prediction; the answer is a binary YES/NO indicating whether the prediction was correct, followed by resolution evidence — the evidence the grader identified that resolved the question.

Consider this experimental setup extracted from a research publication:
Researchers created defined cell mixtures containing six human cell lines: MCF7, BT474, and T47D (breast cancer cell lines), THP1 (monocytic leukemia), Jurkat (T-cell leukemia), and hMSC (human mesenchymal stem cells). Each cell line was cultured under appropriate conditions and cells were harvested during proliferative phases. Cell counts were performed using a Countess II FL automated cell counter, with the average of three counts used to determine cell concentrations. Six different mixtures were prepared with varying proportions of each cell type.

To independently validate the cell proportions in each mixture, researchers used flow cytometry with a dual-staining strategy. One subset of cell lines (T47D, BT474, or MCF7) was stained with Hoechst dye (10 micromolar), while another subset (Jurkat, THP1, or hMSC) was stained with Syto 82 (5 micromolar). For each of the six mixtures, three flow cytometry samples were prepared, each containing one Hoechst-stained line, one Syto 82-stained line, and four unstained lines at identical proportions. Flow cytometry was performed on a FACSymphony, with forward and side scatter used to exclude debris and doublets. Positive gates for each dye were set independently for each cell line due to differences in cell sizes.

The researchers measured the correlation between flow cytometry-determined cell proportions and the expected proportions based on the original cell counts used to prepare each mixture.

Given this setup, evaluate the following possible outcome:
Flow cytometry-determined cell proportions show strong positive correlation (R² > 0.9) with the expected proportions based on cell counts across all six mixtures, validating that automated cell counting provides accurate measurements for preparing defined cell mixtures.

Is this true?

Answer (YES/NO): YES